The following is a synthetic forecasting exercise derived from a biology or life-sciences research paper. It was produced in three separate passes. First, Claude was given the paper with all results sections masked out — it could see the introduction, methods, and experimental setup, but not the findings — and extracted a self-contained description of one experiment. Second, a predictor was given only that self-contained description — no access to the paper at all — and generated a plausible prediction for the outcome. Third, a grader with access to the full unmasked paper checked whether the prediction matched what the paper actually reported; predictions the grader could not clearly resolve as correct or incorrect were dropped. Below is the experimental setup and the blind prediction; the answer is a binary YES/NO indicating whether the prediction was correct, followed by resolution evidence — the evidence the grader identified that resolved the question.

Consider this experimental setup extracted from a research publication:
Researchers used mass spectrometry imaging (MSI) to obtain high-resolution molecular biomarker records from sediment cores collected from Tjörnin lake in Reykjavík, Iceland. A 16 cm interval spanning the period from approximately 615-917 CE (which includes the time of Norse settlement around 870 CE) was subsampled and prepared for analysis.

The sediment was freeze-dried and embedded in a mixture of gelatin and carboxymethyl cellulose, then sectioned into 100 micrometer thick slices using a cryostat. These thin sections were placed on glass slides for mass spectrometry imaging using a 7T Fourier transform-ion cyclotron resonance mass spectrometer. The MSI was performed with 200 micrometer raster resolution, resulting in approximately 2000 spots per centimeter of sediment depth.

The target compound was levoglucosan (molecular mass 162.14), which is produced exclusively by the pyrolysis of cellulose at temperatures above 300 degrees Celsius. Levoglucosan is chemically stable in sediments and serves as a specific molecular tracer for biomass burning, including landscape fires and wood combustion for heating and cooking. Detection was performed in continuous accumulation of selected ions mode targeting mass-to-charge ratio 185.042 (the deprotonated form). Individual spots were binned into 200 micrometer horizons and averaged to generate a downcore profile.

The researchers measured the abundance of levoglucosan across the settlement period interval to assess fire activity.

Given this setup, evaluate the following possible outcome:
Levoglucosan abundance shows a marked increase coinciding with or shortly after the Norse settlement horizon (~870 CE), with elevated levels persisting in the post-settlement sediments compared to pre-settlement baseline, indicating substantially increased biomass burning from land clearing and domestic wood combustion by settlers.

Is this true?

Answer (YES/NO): NO